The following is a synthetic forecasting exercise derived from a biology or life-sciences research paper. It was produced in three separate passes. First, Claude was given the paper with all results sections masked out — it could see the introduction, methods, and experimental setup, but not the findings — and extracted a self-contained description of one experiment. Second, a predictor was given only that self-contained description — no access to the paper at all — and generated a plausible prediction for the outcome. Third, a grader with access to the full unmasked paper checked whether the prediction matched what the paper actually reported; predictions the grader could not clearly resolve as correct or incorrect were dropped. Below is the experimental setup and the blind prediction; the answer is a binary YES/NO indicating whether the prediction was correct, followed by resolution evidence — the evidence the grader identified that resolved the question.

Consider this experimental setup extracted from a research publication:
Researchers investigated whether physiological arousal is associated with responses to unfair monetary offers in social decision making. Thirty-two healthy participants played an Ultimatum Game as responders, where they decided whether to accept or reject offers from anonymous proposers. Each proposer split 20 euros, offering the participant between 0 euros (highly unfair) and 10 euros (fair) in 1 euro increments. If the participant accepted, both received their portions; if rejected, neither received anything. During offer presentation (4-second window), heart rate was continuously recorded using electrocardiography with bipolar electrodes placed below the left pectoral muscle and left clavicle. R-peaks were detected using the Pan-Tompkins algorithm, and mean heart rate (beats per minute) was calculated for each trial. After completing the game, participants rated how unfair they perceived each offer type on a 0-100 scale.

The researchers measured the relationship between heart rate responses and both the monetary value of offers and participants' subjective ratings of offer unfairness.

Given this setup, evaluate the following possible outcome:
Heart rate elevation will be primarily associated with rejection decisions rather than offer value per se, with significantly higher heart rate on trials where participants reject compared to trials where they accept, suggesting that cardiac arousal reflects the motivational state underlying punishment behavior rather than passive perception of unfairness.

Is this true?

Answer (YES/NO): NO